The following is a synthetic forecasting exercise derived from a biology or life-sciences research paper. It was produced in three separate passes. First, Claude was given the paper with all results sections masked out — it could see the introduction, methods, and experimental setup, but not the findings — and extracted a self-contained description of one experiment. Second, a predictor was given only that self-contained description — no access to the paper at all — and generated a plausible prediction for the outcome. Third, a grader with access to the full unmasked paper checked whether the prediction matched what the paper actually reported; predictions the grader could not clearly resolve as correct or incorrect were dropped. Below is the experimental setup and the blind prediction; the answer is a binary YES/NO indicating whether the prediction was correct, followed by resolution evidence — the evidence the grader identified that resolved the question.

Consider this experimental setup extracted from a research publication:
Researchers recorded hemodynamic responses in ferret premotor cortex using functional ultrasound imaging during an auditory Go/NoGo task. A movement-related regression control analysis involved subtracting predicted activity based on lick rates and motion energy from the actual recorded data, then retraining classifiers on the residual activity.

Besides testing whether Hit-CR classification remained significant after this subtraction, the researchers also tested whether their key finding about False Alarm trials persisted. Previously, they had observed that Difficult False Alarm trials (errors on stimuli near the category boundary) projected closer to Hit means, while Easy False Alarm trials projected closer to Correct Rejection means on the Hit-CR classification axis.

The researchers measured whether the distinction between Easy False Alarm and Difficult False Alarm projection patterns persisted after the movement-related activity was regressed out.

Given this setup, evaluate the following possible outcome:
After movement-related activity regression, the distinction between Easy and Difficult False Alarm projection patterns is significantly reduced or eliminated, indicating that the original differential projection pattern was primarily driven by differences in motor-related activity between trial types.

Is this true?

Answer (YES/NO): NO